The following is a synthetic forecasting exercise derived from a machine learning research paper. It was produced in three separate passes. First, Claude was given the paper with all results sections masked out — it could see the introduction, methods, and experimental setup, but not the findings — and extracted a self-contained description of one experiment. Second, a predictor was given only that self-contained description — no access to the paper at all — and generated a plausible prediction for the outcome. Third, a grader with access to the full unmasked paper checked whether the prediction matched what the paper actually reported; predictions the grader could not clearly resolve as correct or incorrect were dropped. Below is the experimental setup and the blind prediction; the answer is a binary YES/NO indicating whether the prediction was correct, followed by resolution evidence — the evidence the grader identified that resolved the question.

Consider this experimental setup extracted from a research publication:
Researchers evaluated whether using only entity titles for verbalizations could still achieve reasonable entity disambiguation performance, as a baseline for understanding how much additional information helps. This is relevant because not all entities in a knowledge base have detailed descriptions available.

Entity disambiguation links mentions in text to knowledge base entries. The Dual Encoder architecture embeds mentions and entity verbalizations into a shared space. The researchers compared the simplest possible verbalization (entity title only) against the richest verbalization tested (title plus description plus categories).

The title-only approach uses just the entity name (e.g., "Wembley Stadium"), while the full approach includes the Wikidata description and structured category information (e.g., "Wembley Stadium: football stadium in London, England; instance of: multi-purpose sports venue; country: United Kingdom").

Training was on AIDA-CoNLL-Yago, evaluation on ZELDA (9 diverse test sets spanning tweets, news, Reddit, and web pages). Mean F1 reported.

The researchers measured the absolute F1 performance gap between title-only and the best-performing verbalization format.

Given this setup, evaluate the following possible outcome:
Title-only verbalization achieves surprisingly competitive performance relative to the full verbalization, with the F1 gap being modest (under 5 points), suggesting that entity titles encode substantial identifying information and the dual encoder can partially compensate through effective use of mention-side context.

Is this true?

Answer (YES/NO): YES